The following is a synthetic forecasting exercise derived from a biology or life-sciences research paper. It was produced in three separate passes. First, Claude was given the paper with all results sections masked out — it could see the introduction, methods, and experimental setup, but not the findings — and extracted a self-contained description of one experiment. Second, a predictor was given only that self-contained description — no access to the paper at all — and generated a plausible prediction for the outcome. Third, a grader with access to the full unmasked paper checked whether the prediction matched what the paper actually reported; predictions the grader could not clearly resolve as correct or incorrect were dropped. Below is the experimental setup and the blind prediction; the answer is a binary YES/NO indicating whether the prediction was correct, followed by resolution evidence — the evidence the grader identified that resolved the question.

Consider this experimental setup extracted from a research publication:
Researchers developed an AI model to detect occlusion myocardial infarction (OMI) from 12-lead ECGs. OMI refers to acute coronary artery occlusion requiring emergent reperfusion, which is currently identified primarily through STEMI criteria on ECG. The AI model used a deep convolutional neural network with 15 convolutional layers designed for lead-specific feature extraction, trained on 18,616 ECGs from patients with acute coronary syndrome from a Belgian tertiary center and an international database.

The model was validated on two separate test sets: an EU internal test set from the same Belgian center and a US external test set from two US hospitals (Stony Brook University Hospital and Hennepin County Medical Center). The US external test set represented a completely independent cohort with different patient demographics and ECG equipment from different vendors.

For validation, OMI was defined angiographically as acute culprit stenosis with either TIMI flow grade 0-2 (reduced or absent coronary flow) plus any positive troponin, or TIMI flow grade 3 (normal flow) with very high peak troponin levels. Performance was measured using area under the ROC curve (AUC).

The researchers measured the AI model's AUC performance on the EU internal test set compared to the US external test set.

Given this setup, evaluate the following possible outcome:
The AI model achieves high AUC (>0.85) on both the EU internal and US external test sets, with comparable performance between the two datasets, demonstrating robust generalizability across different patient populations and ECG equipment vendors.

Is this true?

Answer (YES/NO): YES